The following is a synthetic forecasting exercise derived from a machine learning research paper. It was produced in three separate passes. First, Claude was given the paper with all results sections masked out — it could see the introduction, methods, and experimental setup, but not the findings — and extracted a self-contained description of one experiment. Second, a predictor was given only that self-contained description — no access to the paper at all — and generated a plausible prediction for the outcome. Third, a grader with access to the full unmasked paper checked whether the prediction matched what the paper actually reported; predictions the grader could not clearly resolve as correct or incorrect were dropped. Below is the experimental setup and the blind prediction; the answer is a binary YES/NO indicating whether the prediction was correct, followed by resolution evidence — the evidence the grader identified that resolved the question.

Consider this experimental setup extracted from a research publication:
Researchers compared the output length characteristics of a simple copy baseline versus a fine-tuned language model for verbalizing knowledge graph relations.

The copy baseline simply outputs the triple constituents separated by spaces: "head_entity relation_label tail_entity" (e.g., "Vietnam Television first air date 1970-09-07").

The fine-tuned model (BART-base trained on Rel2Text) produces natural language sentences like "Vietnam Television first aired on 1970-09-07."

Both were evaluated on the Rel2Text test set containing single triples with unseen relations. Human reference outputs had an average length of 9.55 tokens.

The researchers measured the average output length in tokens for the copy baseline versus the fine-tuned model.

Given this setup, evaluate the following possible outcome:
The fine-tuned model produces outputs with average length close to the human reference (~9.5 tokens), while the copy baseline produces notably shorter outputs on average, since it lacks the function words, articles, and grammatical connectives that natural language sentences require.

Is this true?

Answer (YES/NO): YES